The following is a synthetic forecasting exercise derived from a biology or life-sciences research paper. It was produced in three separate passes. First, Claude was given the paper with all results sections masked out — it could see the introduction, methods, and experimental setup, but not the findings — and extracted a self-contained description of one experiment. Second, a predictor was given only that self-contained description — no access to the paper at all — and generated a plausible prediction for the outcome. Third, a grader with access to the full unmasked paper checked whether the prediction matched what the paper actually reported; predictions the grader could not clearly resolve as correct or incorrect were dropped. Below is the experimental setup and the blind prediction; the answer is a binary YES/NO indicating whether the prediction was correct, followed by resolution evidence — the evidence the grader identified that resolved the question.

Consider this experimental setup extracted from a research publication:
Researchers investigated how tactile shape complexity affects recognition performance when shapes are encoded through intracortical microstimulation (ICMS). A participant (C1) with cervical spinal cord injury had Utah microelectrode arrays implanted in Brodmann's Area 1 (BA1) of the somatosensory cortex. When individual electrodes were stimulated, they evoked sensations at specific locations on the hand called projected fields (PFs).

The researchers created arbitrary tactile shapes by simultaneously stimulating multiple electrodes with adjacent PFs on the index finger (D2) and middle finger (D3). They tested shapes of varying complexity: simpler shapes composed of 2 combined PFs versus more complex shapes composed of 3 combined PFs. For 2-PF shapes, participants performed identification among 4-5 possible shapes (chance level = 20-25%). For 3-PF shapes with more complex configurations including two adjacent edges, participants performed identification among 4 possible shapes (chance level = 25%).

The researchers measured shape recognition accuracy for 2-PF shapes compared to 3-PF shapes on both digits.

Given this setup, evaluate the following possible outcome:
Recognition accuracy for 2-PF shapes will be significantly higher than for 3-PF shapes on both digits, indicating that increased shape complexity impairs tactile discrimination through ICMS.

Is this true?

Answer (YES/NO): NO